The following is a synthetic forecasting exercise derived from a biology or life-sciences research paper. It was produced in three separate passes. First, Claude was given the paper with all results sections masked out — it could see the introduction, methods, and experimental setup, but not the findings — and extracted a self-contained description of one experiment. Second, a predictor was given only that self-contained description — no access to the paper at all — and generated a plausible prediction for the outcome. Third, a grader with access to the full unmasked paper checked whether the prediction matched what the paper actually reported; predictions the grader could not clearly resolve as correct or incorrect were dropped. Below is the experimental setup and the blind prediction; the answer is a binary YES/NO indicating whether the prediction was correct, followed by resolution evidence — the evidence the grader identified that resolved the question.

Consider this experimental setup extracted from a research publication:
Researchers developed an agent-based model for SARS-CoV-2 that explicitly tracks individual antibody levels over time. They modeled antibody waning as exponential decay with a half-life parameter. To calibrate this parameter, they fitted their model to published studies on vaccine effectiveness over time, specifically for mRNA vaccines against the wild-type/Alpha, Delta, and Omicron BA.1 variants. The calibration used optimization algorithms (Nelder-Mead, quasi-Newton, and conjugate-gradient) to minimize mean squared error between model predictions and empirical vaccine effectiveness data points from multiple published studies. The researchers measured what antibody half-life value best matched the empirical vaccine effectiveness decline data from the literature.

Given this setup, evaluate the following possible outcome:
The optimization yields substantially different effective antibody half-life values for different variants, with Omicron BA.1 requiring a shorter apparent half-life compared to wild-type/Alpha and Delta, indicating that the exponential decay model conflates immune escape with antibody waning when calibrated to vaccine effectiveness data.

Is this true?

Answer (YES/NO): NO